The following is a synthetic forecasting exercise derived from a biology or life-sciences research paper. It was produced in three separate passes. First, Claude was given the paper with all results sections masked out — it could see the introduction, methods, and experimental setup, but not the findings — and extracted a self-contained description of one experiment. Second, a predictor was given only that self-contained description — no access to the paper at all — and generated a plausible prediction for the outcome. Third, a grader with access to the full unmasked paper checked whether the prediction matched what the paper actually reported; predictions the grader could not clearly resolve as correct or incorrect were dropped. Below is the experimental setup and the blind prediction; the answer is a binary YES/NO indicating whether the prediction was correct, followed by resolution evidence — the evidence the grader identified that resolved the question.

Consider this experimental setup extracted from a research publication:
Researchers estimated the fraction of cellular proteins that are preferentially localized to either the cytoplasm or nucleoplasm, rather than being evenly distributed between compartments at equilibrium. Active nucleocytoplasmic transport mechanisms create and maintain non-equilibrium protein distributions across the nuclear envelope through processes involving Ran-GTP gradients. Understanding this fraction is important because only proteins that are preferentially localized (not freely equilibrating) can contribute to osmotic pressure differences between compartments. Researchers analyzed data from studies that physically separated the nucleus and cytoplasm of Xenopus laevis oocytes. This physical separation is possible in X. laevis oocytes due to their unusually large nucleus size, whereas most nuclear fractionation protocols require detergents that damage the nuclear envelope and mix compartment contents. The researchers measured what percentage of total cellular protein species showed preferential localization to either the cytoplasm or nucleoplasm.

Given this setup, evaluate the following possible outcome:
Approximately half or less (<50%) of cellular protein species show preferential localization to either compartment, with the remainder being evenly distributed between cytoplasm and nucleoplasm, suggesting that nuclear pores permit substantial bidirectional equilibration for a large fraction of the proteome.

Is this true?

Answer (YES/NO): NO